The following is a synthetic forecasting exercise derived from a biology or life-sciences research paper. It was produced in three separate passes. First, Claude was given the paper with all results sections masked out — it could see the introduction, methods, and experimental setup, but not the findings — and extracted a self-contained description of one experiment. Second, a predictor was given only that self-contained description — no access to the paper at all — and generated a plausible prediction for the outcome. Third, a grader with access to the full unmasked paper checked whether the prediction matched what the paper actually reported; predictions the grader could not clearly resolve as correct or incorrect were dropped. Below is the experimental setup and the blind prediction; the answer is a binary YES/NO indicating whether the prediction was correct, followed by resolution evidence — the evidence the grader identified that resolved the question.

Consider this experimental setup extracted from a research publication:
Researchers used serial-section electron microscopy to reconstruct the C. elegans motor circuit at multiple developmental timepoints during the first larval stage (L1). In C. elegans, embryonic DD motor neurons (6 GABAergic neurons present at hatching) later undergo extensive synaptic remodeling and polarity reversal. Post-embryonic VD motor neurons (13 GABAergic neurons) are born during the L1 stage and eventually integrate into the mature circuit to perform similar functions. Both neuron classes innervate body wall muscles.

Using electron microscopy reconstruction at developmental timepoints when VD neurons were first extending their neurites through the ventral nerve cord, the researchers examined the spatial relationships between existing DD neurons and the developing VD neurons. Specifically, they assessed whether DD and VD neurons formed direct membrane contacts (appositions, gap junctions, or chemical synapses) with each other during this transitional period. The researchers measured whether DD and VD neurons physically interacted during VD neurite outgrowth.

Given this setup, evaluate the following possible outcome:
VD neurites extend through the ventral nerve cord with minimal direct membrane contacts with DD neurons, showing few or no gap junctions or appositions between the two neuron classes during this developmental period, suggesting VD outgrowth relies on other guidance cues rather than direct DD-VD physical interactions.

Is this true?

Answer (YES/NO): NO